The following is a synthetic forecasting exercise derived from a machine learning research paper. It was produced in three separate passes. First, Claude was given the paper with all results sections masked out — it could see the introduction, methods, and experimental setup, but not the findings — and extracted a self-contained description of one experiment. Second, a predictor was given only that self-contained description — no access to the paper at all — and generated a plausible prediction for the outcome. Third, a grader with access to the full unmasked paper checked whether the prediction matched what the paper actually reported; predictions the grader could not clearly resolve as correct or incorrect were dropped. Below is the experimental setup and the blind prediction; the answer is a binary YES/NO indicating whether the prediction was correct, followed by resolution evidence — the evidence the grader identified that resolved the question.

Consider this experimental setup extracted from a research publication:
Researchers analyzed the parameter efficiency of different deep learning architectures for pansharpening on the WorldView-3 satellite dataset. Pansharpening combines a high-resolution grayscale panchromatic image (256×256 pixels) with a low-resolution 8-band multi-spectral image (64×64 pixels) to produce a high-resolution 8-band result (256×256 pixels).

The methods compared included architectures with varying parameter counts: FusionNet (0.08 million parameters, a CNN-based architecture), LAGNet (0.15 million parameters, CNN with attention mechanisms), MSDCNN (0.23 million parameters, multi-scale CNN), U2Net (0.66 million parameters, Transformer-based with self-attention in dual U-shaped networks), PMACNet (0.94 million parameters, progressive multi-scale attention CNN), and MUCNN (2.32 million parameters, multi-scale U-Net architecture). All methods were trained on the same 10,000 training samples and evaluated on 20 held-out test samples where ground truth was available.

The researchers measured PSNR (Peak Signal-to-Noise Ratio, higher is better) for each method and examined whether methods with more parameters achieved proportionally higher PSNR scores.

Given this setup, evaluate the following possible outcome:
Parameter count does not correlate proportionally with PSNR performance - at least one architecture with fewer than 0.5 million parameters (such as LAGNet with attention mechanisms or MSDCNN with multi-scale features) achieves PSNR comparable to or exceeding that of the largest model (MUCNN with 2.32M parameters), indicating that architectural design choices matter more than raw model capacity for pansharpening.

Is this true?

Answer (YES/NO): YES